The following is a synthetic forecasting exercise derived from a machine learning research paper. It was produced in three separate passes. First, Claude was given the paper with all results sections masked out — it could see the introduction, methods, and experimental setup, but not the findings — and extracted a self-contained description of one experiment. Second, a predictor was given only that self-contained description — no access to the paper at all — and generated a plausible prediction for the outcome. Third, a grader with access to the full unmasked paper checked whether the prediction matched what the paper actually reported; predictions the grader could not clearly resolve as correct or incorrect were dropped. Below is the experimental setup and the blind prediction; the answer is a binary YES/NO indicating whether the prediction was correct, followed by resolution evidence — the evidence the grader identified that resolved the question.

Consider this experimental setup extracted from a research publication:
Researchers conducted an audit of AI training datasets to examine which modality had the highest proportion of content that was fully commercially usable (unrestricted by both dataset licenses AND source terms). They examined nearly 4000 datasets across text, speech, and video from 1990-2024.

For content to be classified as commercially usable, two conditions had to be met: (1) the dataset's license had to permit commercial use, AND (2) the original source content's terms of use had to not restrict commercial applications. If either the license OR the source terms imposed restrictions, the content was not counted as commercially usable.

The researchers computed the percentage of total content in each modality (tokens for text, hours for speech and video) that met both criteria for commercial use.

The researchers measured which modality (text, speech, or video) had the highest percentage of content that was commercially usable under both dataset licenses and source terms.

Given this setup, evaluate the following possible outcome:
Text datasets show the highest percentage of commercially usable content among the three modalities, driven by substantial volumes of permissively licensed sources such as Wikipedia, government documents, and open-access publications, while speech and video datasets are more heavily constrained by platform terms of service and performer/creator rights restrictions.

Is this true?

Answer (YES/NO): NO